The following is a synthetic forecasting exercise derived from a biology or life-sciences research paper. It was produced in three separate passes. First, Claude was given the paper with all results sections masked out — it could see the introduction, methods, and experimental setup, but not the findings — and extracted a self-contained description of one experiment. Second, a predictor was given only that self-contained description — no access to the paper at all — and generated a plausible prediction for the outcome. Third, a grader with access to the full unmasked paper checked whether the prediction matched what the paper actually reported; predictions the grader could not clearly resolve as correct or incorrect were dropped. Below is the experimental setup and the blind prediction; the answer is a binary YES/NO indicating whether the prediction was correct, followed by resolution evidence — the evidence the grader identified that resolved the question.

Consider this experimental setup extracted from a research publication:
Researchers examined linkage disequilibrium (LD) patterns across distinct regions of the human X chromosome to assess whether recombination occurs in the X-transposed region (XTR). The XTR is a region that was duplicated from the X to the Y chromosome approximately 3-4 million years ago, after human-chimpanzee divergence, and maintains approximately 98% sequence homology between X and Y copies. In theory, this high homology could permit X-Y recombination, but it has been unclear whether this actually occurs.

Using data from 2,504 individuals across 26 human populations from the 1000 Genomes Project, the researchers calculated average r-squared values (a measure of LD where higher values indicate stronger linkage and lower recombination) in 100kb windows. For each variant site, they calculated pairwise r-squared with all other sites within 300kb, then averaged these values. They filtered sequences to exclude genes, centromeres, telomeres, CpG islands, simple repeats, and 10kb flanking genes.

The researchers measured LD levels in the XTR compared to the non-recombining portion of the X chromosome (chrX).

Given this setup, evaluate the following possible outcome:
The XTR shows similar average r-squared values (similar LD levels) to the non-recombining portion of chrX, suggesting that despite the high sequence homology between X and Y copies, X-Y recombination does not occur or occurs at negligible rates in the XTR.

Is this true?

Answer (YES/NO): NO